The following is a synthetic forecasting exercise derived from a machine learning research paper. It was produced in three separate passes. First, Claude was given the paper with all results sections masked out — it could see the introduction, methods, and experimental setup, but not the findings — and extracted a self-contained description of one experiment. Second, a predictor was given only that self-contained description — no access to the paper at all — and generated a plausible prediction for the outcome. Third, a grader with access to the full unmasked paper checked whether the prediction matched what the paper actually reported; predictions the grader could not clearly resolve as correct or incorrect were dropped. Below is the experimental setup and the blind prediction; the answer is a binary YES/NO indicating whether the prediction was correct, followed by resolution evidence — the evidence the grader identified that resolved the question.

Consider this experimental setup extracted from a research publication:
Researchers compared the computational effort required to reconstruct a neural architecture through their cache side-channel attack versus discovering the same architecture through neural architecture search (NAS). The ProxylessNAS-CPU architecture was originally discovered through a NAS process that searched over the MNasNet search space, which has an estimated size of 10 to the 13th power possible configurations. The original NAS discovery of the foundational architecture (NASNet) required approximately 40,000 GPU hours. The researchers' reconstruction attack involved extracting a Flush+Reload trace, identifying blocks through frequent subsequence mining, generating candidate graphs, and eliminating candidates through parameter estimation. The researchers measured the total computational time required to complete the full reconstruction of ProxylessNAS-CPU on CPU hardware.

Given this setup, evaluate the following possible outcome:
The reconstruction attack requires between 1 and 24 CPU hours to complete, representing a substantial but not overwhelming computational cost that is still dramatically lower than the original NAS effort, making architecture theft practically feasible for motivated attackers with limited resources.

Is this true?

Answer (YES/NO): YES